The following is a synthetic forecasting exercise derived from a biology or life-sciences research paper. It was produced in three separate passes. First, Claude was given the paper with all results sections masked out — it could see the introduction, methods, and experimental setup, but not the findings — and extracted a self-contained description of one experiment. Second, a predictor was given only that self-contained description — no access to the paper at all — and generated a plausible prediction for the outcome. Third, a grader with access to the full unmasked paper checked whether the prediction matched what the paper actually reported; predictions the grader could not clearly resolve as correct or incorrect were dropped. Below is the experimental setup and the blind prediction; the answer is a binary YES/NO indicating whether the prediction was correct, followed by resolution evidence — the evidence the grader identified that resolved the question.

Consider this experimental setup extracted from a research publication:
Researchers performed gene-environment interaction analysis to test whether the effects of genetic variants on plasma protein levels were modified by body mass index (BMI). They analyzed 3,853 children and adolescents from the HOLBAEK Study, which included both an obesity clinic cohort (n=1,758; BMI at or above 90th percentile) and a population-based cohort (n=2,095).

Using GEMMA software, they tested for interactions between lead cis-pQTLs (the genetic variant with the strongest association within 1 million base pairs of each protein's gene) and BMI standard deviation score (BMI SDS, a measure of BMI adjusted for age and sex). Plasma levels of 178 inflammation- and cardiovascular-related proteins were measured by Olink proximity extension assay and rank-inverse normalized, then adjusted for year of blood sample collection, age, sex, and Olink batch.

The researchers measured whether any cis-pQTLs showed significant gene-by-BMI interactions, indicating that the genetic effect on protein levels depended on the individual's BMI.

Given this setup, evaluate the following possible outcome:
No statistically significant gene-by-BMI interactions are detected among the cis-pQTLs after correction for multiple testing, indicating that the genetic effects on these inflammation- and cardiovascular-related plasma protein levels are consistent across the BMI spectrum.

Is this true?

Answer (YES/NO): NO